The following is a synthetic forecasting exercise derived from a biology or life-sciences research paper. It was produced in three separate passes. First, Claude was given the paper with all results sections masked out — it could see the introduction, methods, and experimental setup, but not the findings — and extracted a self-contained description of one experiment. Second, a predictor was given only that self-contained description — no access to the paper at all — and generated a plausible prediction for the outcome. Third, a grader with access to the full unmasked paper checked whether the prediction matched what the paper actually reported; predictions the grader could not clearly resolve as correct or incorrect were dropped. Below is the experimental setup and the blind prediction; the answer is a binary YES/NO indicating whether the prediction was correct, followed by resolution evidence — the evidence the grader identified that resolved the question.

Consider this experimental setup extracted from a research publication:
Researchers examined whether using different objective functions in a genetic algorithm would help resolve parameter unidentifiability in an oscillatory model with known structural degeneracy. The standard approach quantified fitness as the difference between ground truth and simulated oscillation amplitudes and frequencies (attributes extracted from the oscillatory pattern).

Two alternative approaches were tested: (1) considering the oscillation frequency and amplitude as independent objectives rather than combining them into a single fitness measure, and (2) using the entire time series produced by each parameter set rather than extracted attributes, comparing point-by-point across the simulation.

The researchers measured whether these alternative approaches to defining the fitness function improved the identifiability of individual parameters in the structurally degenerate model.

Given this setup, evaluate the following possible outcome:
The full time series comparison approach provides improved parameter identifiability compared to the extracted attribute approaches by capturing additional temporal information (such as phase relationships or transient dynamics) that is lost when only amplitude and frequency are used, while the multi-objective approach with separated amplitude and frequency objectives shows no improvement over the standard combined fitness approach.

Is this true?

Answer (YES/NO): NO